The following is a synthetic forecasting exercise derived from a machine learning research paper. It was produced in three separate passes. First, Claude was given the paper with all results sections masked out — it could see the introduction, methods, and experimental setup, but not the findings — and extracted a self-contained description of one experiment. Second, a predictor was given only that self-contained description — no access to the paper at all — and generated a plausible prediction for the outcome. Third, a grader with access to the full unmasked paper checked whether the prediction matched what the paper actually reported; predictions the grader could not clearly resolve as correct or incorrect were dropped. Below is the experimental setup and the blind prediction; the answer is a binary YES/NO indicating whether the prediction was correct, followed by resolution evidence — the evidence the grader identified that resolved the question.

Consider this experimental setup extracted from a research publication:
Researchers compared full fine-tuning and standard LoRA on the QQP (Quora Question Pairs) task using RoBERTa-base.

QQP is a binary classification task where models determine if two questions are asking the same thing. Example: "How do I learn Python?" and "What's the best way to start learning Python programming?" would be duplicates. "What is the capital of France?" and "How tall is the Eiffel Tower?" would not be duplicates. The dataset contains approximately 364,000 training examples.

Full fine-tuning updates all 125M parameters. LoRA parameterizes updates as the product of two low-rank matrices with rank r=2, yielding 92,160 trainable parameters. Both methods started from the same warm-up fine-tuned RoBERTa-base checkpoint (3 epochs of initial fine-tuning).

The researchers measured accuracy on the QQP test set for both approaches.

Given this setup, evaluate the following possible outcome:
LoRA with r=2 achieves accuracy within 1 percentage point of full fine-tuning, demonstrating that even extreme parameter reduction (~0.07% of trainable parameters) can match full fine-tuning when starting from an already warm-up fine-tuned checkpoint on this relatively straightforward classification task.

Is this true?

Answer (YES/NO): YES